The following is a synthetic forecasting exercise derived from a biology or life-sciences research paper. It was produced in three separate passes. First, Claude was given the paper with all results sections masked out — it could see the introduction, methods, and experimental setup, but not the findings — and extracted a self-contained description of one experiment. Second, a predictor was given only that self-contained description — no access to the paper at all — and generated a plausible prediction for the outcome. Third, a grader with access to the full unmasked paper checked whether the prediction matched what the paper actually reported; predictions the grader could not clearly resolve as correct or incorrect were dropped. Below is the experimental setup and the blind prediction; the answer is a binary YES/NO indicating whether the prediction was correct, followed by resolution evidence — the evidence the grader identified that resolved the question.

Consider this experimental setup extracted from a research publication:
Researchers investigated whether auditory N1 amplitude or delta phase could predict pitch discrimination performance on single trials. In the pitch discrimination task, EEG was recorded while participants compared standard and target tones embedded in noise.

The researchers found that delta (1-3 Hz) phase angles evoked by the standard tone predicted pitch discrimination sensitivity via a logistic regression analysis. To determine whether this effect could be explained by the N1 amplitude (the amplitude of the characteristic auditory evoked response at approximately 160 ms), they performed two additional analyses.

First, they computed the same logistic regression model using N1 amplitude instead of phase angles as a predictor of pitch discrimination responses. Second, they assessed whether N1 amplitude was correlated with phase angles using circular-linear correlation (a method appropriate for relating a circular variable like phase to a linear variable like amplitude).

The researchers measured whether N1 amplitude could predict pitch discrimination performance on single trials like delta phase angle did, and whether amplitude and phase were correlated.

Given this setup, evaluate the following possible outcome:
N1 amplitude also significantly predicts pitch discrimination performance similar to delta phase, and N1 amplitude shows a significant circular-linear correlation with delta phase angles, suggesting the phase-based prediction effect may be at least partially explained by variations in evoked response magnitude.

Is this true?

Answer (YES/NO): NO